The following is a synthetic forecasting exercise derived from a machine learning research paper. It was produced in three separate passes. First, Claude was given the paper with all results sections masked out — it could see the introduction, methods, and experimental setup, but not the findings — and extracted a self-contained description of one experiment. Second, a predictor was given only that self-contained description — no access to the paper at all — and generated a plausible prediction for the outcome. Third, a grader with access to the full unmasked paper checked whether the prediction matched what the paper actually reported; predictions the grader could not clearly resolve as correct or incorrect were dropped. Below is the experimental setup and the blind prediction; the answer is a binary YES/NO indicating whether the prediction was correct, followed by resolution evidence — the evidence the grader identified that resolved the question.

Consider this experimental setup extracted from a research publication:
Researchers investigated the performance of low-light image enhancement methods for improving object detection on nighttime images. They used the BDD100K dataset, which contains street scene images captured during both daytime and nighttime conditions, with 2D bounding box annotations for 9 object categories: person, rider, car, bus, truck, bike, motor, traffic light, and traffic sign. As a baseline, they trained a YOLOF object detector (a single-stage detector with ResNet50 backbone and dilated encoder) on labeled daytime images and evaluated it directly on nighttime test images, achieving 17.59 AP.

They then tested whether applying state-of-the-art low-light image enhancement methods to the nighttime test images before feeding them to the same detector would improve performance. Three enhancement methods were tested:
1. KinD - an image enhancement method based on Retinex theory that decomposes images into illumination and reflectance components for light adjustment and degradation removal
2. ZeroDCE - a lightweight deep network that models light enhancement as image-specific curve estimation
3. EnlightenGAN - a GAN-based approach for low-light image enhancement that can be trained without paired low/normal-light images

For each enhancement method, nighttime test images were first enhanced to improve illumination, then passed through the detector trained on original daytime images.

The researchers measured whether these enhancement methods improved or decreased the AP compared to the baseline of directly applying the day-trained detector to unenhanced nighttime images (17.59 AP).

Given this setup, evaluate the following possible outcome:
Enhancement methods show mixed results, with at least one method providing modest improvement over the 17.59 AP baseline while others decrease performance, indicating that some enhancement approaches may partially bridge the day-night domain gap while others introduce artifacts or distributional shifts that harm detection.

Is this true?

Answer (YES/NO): NO